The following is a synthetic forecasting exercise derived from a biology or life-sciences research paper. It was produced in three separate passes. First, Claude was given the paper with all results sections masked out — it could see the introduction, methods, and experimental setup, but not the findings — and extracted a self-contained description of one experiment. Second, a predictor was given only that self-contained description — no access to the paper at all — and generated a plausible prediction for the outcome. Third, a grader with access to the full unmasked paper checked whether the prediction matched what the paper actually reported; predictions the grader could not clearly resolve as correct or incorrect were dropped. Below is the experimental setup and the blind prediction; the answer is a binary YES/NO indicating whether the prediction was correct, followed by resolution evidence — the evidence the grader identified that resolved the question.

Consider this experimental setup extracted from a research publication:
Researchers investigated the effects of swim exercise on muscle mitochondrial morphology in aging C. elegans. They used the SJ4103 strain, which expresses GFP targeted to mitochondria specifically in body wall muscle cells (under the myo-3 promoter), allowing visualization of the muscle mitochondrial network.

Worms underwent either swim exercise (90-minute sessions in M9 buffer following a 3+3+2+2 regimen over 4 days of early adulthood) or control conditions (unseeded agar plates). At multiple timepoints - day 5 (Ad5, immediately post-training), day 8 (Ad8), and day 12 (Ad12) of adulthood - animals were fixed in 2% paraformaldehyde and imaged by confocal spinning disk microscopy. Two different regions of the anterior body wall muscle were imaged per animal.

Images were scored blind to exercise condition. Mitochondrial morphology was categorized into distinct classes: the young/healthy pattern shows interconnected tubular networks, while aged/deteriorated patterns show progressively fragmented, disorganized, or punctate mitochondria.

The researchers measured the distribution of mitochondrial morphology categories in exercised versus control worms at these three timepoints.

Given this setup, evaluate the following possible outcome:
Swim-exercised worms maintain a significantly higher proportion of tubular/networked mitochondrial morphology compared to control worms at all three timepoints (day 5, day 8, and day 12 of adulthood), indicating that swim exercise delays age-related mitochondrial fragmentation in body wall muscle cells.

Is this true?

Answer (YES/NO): YES